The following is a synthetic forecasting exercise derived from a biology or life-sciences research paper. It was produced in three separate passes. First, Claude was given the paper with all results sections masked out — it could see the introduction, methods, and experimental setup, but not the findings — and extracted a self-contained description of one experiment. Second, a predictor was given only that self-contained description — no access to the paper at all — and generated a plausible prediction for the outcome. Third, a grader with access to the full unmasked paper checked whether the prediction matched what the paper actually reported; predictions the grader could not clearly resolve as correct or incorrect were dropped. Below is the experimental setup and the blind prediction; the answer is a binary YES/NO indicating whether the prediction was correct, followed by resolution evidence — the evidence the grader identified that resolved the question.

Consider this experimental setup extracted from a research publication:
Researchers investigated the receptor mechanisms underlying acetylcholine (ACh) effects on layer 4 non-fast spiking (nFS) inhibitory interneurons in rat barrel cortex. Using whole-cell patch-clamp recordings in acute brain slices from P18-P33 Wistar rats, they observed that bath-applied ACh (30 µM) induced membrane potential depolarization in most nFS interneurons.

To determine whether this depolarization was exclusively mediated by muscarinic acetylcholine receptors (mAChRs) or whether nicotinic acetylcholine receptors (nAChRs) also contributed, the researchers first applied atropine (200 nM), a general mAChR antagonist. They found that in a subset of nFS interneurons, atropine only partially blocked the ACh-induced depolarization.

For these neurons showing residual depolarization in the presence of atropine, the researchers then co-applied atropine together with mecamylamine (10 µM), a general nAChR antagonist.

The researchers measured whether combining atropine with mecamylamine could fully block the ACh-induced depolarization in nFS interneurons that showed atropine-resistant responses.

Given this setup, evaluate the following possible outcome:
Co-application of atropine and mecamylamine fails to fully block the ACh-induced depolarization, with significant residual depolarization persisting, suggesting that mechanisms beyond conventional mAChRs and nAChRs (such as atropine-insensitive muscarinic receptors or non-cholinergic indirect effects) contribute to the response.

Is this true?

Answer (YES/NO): NO